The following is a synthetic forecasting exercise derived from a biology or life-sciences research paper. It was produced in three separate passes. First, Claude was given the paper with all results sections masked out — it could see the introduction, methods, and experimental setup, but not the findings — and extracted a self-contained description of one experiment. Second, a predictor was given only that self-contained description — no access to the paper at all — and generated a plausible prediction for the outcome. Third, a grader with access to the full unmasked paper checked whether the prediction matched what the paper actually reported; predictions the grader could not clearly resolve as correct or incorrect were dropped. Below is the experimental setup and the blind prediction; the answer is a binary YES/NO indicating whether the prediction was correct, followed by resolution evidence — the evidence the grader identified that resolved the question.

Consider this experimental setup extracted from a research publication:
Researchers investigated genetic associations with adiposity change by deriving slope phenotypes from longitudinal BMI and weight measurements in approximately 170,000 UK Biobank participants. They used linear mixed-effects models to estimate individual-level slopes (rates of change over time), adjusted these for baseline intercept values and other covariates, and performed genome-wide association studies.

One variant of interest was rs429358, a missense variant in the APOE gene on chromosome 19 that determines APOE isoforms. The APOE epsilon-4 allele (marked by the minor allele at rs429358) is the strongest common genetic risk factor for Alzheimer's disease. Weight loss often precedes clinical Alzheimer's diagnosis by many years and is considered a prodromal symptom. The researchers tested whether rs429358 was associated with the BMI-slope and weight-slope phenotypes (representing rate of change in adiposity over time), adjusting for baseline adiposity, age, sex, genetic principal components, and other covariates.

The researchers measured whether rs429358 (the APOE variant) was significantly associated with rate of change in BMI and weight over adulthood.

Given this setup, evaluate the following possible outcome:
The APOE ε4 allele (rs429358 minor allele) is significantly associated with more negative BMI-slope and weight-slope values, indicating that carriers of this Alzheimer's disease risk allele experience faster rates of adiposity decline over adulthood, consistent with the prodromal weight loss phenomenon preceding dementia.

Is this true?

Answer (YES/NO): NO